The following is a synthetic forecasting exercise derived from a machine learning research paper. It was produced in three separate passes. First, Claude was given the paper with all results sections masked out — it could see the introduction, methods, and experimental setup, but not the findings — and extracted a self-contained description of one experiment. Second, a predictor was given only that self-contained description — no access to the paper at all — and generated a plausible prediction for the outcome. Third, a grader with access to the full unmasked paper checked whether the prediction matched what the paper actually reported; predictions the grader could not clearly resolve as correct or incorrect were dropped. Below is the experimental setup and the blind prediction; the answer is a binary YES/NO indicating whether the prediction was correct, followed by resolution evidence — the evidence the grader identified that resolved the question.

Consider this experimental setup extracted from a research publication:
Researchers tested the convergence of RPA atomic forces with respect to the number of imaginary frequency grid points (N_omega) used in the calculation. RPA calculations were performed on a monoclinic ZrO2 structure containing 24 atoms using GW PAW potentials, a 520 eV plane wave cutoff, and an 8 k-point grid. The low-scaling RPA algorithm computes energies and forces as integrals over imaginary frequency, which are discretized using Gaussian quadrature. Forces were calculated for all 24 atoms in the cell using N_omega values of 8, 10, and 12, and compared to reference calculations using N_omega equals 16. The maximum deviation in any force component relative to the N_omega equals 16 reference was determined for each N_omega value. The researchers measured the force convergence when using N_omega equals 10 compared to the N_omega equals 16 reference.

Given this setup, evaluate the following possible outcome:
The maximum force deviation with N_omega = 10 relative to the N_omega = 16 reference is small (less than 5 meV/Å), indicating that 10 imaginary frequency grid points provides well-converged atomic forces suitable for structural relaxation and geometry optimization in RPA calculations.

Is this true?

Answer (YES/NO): YES